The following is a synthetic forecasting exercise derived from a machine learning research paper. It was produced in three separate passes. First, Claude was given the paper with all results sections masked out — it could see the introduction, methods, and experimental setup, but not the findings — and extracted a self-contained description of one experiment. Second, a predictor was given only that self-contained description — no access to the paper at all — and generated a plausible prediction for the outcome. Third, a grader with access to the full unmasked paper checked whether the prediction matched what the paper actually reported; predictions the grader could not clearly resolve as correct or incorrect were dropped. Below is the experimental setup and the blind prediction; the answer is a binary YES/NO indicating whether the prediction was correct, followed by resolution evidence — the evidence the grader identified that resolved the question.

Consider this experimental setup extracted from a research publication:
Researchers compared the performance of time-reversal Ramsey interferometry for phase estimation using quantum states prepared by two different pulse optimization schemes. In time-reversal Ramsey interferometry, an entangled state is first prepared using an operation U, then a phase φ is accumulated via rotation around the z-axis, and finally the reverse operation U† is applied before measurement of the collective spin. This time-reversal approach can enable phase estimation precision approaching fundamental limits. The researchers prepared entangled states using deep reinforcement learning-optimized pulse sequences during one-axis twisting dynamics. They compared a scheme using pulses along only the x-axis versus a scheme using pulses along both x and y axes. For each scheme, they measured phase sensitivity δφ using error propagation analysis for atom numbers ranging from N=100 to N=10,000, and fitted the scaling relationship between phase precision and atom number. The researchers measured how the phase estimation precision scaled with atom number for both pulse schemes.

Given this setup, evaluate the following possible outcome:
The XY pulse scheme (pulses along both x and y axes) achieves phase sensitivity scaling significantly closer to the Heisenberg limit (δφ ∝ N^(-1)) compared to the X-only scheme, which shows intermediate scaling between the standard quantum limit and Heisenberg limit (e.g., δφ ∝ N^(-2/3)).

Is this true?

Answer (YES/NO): NO